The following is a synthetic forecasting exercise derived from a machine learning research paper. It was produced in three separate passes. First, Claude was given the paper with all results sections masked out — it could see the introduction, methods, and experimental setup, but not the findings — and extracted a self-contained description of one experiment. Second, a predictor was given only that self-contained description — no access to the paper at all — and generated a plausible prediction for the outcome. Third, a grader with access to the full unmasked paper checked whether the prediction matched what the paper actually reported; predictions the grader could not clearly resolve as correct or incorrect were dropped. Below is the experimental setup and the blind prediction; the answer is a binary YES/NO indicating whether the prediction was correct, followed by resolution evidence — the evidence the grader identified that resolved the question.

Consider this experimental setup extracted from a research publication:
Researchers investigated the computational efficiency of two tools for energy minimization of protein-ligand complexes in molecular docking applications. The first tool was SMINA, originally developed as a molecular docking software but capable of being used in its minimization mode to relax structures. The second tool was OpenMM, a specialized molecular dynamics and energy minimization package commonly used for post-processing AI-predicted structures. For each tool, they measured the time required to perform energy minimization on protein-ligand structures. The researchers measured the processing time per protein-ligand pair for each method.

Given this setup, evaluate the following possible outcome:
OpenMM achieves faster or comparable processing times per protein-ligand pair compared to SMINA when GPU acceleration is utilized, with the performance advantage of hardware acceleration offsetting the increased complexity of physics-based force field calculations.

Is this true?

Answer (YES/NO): NO